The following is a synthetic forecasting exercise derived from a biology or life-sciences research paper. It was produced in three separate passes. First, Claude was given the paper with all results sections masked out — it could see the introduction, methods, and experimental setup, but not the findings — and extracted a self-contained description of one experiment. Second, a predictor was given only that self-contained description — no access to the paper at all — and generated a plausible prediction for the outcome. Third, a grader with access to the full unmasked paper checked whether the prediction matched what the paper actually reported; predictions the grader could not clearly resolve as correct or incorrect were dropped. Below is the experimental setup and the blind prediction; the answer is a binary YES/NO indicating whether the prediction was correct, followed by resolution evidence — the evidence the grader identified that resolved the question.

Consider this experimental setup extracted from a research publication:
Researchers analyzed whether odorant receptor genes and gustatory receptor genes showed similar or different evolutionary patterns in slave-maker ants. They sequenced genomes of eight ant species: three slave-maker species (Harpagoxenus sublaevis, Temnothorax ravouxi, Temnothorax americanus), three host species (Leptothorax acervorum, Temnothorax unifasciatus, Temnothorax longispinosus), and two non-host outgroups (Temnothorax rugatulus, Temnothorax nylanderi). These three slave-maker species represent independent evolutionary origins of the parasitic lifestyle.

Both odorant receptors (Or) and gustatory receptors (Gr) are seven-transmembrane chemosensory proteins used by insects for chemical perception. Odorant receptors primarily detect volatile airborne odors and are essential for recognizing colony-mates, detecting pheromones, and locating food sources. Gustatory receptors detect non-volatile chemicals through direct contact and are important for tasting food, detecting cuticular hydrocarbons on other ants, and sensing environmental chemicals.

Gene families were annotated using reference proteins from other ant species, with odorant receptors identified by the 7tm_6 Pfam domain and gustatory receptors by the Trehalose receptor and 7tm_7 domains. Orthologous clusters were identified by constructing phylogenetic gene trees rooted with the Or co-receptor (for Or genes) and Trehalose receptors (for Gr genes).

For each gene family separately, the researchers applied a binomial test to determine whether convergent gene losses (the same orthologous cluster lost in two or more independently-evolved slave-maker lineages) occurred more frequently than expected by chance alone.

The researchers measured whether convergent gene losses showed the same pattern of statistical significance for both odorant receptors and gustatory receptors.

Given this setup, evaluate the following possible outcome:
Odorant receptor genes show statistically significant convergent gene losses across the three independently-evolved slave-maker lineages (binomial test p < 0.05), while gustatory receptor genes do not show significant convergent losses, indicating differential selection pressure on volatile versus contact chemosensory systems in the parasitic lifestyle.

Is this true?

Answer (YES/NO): YES